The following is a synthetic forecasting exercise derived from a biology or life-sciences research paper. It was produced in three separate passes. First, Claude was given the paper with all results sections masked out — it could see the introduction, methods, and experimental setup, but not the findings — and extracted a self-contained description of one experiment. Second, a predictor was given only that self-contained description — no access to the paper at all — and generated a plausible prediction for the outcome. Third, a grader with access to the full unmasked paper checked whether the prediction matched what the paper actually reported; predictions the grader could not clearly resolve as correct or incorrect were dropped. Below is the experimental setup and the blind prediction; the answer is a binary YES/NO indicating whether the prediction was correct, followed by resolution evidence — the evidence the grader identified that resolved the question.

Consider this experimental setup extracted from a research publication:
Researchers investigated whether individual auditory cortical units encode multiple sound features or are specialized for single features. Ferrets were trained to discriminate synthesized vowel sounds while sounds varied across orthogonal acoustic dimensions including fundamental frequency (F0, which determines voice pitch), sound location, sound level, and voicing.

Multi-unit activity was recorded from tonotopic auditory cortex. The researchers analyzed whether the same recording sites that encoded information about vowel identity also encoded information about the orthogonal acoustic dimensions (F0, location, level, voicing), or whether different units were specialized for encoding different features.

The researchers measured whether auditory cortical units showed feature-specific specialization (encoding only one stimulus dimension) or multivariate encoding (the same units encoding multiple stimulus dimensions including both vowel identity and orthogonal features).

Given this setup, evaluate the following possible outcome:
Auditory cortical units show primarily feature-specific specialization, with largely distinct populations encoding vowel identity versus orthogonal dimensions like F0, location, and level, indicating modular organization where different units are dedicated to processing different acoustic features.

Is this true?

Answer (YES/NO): NO